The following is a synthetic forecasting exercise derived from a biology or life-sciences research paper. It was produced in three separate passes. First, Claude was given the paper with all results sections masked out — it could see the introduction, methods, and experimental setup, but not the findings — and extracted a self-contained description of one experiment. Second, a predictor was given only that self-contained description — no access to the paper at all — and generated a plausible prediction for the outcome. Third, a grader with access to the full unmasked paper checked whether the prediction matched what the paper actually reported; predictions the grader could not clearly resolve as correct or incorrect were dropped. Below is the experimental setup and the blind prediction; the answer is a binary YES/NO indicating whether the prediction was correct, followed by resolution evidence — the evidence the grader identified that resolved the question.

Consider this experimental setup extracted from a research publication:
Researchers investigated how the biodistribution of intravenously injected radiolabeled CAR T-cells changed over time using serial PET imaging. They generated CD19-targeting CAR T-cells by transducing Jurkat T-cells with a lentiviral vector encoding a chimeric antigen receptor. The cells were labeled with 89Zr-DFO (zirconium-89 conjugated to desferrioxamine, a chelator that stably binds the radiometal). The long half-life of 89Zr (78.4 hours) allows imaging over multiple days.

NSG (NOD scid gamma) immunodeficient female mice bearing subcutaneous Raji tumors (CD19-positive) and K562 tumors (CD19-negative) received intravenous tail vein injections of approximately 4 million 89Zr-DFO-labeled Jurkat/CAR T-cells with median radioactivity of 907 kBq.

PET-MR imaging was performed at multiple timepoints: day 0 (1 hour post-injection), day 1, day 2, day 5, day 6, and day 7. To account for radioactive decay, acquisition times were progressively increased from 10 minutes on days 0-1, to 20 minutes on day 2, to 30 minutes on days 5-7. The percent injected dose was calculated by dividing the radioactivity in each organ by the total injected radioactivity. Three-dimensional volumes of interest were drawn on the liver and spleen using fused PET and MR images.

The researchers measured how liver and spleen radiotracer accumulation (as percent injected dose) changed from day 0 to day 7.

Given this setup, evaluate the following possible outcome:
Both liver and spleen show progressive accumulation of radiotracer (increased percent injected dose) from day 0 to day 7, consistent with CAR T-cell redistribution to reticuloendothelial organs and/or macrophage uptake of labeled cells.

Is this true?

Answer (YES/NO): YES